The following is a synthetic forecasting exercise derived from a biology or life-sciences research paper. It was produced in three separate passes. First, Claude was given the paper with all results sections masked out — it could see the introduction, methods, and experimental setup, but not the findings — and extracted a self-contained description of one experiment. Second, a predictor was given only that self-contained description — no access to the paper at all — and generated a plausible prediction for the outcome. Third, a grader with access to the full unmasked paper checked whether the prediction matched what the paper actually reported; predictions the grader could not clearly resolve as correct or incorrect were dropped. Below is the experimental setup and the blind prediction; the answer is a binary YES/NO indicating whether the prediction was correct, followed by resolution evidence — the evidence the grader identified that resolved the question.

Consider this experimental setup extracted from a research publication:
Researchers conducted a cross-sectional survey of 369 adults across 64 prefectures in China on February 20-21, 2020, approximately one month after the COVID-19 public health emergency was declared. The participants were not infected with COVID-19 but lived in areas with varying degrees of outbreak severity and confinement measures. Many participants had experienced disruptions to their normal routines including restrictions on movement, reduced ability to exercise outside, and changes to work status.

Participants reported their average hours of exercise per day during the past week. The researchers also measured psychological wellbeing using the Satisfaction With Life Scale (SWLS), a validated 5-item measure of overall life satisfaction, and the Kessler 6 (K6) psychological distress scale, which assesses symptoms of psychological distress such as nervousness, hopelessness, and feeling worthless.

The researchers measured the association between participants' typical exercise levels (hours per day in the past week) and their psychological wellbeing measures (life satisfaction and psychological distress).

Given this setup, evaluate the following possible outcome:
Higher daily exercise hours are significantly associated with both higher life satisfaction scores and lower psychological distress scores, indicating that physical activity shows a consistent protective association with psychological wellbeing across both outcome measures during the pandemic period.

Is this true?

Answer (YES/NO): NO